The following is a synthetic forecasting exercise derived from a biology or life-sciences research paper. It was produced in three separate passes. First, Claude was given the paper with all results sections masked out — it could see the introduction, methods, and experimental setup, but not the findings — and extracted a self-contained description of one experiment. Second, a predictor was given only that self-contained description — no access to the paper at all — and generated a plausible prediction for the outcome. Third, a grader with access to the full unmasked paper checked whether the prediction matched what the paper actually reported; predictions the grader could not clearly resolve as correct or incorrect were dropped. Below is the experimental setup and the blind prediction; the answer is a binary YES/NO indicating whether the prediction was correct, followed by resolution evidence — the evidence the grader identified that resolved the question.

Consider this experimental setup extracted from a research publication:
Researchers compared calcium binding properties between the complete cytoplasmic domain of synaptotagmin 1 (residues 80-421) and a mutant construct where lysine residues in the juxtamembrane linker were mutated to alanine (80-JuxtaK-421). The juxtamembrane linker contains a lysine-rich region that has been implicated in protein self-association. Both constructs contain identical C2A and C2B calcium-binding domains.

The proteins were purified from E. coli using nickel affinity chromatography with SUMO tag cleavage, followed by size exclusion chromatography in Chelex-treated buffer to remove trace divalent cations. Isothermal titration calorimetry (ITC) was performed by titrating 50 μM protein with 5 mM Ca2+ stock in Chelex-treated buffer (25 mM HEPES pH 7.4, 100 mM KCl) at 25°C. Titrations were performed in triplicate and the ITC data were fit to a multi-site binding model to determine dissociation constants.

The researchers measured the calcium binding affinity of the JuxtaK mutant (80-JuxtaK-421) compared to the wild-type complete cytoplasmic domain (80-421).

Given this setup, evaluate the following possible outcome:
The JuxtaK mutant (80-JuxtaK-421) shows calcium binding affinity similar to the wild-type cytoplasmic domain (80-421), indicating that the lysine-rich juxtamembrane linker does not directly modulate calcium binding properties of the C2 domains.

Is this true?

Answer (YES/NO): NO